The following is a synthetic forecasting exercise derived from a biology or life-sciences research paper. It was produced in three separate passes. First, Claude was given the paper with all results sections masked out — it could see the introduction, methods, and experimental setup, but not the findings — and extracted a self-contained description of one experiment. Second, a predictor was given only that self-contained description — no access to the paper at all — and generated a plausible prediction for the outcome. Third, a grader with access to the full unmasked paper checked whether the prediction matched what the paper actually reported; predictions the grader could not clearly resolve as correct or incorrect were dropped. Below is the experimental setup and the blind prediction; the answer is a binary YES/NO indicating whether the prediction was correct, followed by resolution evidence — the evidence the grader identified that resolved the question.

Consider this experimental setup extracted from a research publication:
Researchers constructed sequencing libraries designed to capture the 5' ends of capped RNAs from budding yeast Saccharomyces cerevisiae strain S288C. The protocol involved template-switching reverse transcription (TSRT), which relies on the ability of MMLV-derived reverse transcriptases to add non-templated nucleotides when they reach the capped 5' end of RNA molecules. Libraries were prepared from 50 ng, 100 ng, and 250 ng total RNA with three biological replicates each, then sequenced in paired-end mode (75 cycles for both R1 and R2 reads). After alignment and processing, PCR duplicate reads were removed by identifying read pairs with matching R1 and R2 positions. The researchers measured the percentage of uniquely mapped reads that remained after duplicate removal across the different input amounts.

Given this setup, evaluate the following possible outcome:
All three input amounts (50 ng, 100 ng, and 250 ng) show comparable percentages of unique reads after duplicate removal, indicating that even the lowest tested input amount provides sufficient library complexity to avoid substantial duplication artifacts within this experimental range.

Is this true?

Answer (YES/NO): NO